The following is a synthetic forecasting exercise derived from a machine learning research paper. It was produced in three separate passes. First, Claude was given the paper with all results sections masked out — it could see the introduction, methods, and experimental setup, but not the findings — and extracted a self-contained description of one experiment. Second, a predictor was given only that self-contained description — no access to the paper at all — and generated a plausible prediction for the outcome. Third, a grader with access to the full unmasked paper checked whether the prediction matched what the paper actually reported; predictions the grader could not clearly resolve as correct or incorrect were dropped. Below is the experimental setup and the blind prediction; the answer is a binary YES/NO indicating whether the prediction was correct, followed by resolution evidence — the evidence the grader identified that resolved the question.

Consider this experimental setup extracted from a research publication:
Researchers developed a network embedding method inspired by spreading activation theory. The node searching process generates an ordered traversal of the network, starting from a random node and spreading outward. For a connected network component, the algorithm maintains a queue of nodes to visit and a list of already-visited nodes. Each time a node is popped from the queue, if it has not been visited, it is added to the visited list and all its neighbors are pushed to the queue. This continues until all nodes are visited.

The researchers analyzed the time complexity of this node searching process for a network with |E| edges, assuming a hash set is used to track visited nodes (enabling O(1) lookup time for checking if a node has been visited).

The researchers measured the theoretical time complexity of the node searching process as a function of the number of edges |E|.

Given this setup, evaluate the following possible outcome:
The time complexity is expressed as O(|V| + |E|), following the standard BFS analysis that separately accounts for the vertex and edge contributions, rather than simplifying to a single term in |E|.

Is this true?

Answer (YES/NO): NO